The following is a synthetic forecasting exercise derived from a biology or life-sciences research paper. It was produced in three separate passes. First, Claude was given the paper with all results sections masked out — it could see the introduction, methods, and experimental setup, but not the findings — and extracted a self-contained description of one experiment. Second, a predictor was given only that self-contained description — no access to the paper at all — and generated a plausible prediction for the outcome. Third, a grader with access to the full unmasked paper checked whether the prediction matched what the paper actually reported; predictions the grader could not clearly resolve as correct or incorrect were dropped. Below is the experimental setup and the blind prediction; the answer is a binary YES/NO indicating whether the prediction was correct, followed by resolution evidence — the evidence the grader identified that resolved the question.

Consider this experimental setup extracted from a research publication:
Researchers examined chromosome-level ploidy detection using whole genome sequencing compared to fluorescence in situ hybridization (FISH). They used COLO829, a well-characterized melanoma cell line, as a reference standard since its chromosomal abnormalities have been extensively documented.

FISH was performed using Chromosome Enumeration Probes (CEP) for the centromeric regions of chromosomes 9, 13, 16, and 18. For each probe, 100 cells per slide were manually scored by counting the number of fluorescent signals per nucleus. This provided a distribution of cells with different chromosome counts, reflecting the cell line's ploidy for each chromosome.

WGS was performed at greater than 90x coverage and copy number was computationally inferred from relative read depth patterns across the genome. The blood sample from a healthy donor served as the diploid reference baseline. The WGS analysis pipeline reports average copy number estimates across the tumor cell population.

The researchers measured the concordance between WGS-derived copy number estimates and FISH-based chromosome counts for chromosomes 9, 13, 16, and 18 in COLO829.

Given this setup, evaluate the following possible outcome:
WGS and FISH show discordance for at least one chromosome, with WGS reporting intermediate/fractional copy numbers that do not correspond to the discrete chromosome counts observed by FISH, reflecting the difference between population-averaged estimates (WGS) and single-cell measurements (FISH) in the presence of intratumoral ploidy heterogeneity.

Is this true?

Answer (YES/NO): NO